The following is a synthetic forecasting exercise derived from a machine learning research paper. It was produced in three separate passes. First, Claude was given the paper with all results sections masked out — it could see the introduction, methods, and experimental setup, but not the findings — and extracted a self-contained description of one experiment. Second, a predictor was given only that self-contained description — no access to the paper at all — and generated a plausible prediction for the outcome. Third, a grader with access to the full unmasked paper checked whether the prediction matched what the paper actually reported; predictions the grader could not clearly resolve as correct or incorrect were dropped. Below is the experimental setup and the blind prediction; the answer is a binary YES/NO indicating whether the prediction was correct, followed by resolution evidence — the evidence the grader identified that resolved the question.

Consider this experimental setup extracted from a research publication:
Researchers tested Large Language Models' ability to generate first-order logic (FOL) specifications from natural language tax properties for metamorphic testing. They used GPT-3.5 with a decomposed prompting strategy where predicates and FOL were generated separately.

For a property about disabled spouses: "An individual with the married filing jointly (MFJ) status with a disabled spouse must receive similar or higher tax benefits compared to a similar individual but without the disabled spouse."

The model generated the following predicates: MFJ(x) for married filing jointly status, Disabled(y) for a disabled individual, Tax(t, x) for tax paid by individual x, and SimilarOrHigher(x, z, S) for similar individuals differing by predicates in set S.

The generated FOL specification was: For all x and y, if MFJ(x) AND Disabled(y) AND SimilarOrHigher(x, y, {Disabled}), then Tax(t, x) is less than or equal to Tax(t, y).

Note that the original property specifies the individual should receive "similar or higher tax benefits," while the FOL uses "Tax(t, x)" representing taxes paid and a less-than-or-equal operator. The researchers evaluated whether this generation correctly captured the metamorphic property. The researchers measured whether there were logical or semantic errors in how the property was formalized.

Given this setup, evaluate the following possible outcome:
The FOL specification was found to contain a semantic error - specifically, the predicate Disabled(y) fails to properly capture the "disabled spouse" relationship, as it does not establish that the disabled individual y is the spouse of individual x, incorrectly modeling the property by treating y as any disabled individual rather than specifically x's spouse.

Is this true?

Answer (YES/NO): YES